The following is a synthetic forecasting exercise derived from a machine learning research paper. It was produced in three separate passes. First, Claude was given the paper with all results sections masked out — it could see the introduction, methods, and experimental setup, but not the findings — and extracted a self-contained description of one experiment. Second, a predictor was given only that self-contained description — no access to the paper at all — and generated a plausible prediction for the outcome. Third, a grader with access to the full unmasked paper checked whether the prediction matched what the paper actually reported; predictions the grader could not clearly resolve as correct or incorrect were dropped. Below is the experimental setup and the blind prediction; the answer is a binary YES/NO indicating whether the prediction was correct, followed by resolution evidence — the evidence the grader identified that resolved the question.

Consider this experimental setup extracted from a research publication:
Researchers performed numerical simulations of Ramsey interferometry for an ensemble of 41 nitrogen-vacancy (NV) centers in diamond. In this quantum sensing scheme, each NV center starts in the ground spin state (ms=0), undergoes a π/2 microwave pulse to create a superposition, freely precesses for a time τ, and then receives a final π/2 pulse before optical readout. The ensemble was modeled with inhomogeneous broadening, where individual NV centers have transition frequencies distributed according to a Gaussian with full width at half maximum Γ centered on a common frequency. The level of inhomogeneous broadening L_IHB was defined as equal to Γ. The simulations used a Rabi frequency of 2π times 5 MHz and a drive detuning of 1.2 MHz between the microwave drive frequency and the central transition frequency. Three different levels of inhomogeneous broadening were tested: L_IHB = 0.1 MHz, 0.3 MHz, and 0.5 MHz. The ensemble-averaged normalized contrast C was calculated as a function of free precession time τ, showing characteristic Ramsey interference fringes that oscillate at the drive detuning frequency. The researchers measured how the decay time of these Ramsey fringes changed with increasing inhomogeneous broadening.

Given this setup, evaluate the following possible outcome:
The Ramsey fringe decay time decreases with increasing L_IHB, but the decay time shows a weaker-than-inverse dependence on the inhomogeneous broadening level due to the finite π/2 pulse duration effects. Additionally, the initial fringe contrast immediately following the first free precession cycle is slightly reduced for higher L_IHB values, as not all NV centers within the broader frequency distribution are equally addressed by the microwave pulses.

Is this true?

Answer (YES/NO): NO